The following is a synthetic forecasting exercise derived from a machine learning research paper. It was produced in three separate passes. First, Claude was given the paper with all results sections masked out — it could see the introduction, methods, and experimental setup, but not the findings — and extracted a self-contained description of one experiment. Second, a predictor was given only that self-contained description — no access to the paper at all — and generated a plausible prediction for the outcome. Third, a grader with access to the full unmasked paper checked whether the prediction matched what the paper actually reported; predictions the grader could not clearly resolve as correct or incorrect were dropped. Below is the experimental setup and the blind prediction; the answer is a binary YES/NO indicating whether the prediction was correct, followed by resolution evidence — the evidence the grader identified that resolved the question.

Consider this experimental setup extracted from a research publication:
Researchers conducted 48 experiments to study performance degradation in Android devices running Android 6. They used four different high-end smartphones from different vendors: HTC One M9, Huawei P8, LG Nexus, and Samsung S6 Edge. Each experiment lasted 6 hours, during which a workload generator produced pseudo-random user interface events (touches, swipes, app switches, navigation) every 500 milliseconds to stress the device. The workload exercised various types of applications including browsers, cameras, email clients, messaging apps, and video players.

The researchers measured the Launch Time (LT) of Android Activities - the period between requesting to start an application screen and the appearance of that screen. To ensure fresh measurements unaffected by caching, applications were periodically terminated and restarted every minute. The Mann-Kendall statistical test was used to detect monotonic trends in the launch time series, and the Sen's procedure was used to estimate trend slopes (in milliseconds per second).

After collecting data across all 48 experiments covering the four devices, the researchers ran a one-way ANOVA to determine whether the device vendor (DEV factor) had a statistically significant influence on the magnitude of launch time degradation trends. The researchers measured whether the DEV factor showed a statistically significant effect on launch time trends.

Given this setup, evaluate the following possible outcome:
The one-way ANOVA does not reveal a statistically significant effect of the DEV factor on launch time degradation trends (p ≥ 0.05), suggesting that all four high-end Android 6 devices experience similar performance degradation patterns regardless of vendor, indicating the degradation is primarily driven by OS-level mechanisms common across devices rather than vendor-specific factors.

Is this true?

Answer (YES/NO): NO